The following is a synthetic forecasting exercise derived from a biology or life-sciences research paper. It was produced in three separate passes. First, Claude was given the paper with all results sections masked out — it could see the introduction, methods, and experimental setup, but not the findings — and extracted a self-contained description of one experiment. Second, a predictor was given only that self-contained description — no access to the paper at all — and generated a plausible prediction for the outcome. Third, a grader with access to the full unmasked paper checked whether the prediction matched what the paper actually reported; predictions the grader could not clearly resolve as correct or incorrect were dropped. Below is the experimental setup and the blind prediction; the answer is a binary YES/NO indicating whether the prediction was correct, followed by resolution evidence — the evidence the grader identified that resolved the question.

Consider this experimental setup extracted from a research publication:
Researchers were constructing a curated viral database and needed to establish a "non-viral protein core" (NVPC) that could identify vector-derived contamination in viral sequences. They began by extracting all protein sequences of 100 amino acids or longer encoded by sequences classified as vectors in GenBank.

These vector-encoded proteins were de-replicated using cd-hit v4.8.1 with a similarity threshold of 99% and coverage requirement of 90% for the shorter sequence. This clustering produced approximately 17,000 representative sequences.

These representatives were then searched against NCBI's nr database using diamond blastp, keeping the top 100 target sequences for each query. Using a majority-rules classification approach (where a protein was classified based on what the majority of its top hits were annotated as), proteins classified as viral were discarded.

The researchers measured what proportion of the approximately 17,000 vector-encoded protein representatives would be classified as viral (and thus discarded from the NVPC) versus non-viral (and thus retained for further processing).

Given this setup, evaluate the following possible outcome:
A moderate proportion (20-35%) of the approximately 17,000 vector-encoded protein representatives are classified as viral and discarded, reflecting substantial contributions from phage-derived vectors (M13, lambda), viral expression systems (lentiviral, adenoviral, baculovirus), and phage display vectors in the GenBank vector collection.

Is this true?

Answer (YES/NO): NO